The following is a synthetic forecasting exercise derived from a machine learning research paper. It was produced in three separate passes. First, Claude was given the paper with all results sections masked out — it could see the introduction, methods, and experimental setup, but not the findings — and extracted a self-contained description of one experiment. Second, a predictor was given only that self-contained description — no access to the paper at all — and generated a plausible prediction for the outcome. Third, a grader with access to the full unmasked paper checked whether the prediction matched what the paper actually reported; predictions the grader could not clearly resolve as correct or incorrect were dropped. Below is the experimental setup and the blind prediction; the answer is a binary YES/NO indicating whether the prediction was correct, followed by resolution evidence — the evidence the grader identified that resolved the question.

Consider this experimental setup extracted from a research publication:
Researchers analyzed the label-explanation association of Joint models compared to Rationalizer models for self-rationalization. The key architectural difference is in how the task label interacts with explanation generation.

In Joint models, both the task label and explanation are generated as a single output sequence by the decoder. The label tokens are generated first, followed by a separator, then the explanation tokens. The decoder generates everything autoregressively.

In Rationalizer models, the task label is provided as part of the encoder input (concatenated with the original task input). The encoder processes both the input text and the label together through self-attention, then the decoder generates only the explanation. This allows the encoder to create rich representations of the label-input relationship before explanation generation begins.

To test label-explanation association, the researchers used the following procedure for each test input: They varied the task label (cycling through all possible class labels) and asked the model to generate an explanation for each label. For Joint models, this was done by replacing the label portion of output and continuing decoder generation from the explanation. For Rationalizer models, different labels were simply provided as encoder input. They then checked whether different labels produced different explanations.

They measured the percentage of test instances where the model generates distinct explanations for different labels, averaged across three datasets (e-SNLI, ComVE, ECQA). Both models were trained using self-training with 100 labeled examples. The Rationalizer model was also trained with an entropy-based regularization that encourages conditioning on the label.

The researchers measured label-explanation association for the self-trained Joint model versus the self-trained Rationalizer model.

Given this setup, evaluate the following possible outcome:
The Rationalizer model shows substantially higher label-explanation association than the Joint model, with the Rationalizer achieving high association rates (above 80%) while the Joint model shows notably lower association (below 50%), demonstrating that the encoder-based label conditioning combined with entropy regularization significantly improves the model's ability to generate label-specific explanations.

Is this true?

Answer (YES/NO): NO